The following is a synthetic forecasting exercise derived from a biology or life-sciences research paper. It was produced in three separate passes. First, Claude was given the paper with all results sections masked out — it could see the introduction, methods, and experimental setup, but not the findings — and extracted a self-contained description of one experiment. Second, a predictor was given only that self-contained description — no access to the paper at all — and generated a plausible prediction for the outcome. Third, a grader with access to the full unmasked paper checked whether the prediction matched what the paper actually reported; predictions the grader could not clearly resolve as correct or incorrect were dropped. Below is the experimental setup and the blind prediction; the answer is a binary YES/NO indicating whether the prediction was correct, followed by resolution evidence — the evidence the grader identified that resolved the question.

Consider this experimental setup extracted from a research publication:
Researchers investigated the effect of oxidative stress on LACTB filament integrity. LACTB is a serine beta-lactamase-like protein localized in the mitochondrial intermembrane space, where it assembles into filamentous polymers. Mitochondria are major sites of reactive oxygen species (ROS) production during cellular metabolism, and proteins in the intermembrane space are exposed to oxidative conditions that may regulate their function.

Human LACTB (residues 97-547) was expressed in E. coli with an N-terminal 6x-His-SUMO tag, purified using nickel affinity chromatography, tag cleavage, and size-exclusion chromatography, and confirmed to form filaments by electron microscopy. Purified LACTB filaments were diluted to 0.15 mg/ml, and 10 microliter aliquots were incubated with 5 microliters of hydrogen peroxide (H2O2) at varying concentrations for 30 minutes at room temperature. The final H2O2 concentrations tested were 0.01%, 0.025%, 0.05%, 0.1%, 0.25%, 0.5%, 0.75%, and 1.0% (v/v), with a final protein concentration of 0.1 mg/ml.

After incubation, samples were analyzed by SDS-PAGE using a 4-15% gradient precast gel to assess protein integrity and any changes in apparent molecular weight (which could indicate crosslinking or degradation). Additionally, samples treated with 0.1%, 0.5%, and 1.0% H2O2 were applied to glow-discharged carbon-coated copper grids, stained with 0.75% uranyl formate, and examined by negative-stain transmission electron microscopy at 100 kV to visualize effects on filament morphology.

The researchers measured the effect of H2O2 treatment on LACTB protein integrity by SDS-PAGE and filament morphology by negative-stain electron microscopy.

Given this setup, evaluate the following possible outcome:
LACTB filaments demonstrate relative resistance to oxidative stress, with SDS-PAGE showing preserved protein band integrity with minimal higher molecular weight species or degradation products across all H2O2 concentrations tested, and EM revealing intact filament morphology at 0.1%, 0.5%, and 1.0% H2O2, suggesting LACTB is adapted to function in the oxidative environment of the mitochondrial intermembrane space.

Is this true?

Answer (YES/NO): NO